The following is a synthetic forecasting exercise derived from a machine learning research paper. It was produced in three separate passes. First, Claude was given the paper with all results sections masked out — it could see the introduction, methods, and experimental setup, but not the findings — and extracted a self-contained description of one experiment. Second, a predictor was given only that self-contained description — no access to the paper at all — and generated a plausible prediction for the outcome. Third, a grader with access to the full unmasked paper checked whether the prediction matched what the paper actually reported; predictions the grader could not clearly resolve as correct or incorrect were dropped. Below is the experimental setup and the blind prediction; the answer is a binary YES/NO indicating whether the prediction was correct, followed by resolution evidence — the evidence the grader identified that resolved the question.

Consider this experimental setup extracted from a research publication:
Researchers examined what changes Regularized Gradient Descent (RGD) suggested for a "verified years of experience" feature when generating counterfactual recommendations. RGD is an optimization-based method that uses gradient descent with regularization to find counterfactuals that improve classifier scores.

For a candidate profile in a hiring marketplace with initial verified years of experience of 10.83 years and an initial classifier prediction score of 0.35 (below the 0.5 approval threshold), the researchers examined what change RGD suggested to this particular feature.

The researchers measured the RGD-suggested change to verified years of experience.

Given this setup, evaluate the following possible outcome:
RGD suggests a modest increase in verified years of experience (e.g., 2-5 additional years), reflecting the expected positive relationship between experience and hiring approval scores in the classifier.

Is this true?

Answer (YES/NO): NO